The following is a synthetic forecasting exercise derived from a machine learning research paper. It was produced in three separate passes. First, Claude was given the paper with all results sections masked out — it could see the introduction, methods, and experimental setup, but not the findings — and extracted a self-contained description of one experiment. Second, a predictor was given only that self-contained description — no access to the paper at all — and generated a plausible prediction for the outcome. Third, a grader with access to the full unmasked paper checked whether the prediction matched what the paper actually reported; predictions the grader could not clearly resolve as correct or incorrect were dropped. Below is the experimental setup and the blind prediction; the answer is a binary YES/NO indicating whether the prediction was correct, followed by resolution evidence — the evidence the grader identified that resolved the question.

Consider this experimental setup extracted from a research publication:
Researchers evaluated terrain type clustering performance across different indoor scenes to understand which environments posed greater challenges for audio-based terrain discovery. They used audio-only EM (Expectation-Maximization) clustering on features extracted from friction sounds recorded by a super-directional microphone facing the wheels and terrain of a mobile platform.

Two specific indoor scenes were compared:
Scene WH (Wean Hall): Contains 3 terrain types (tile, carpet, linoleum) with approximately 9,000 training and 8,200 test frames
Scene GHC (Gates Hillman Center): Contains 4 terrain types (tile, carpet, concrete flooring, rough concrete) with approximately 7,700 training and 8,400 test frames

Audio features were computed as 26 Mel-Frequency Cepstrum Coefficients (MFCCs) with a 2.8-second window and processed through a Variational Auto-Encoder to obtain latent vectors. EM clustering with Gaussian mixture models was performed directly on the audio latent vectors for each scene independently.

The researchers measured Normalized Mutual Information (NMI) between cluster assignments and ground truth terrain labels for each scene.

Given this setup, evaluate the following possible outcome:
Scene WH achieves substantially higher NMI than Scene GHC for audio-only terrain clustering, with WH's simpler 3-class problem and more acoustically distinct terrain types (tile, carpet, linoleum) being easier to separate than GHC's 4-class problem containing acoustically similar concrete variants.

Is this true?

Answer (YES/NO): NO